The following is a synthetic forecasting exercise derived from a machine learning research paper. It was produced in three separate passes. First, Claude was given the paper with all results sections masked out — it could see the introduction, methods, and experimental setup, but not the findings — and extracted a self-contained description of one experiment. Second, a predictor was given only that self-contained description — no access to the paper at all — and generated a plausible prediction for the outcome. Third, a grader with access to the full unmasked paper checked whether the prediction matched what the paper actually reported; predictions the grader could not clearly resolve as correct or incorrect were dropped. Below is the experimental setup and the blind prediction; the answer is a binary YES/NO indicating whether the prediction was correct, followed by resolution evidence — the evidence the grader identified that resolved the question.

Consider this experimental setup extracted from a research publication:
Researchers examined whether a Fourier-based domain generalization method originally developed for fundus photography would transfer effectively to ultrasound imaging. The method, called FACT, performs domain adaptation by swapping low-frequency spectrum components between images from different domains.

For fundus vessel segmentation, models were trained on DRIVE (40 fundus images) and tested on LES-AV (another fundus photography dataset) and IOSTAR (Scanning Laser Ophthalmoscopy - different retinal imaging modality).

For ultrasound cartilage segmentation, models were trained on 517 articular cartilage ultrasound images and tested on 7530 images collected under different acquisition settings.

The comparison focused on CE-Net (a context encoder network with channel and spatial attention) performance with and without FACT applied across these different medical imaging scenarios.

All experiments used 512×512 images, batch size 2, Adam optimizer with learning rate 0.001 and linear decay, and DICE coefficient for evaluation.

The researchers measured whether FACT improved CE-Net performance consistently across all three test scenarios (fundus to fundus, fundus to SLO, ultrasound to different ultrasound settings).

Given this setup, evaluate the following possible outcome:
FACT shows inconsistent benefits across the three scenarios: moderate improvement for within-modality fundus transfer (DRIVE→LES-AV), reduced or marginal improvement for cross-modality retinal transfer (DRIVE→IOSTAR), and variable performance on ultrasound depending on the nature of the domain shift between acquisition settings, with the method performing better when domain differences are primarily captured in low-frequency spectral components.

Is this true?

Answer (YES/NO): NO